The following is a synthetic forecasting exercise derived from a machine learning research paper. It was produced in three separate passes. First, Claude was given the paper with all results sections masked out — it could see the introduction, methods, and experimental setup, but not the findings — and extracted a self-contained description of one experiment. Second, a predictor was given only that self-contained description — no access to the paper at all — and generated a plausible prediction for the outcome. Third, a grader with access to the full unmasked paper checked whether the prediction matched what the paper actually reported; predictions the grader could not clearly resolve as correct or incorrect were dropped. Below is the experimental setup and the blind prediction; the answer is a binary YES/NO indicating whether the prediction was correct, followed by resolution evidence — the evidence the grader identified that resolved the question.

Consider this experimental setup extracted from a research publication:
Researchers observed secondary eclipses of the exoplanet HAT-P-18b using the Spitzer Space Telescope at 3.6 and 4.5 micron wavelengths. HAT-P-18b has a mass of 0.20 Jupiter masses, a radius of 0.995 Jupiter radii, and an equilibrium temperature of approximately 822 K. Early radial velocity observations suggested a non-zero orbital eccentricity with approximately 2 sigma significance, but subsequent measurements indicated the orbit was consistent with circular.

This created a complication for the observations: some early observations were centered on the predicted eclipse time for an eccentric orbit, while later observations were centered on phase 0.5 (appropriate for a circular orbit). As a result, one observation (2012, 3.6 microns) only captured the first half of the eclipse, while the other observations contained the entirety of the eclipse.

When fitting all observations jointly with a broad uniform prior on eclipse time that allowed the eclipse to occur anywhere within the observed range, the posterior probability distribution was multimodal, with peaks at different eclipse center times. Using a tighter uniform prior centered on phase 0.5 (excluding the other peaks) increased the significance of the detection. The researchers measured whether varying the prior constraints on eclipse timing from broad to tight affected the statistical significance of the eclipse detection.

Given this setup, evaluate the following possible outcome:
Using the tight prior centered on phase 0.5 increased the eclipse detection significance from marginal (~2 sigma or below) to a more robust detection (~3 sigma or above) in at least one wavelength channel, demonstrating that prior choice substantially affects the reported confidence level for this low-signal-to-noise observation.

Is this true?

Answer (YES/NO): YES